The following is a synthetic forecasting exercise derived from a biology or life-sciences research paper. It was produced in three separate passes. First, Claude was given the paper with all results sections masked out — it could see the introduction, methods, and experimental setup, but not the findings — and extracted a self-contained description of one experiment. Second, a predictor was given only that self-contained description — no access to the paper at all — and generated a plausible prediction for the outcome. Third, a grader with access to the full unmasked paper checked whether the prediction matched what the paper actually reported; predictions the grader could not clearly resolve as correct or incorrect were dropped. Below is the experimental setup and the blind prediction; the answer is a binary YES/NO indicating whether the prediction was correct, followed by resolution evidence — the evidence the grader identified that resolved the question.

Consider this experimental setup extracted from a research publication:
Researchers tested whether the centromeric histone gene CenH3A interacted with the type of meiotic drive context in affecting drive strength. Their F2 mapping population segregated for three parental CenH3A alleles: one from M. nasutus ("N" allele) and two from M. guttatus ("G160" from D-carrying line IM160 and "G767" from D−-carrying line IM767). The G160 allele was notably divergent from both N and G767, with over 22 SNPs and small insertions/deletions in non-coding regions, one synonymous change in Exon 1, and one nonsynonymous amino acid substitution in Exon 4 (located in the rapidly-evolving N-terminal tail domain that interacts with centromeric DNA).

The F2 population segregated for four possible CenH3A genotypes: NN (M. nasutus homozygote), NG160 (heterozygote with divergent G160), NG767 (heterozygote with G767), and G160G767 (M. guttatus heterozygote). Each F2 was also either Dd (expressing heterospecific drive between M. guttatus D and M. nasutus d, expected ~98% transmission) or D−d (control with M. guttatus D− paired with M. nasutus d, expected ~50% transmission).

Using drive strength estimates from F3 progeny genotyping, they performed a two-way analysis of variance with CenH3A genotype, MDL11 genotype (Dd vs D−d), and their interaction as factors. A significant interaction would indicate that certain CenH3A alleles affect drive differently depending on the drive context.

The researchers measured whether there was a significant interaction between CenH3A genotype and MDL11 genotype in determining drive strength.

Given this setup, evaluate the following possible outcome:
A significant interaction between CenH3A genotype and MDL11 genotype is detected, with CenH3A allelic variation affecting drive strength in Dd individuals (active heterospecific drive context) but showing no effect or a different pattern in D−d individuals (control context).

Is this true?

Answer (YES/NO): NO